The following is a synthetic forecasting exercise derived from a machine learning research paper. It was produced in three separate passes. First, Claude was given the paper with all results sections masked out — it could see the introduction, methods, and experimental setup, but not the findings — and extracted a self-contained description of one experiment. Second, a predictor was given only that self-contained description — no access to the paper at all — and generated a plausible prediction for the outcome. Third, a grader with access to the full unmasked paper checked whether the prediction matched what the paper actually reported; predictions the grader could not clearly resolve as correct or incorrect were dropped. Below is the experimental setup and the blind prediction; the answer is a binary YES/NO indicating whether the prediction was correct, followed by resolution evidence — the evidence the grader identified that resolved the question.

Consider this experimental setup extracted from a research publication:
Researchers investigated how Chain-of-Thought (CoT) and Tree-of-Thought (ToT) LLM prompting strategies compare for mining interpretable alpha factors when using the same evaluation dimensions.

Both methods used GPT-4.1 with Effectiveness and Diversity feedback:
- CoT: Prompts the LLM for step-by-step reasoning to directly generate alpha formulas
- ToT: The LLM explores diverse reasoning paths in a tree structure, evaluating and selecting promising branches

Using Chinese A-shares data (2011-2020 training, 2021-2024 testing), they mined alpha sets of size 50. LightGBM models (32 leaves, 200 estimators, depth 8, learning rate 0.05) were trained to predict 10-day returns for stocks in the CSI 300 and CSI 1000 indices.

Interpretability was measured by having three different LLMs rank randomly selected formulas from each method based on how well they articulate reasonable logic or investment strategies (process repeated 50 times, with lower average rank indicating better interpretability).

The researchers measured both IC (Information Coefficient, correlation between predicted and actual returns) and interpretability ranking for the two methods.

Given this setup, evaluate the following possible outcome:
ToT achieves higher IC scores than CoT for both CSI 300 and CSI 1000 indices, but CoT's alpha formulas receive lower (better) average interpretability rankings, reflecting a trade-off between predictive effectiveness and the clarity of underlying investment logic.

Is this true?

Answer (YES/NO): NO